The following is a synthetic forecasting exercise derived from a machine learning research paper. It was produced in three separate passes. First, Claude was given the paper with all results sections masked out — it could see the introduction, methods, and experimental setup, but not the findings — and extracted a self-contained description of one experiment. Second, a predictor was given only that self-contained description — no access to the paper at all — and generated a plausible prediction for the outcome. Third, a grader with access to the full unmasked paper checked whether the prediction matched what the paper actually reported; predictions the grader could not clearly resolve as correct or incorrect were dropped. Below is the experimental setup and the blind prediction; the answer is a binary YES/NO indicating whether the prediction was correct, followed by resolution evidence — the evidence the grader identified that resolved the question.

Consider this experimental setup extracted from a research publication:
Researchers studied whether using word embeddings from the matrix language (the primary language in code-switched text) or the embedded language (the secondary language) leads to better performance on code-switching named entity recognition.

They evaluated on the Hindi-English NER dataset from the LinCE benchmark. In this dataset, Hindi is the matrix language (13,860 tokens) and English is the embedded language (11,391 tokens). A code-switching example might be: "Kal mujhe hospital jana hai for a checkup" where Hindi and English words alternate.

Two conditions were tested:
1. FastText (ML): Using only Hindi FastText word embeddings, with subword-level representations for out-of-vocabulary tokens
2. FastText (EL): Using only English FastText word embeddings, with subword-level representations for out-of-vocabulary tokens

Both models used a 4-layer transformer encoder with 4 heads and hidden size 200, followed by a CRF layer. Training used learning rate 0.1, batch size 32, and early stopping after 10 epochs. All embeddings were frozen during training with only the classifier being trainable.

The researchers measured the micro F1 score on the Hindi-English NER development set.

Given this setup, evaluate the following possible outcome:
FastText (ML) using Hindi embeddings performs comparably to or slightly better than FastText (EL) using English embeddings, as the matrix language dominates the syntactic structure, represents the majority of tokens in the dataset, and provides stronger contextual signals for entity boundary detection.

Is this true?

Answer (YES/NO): NO